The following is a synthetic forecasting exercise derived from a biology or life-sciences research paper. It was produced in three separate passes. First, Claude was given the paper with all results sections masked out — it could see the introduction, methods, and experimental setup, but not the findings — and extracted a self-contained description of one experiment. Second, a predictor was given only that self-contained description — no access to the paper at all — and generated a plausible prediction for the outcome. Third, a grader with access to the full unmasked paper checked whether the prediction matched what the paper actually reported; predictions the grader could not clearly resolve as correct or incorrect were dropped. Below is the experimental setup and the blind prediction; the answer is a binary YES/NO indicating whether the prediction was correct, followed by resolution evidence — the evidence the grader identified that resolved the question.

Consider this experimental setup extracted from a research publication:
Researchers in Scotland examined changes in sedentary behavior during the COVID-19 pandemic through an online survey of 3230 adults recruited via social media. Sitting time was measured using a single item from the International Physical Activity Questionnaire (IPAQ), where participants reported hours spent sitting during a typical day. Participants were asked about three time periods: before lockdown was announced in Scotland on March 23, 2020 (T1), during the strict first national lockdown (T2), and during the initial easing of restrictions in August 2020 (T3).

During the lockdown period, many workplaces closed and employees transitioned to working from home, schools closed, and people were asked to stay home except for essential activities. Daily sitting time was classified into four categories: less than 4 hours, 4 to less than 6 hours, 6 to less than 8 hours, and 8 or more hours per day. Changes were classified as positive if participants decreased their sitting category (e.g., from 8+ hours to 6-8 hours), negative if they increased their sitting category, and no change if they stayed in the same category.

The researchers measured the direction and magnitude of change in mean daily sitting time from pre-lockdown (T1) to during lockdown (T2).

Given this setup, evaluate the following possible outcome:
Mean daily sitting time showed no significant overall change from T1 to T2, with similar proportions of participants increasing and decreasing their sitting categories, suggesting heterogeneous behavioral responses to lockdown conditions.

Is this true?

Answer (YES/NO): NO